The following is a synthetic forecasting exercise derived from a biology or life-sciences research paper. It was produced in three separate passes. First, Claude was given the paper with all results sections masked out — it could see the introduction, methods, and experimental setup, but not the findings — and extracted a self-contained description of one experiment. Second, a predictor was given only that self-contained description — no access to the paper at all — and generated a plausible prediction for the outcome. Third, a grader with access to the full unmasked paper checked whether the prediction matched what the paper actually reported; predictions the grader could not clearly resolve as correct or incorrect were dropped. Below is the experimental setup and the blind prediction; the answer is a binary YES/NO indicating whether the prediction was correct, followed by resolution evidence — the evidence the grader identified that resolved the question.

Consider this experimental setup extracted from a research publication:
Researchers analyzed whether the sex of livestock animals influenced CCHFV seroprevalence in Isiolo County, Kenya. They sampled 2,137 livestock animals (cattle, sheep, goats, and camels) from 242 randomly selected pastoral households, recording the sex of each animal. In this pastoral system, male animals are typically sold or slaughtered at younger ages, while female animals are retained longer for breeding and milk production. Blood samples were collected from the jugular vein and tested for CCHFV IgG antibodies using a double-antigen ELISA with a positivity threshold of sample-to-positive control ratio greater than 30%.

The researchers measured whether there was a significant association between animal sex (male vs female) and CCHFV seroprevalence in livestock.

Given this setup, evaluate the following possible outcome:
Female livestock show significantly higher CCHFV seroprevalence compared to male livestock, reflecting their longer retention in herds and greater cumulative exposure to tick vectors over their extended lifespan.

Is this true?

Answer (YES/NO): NO